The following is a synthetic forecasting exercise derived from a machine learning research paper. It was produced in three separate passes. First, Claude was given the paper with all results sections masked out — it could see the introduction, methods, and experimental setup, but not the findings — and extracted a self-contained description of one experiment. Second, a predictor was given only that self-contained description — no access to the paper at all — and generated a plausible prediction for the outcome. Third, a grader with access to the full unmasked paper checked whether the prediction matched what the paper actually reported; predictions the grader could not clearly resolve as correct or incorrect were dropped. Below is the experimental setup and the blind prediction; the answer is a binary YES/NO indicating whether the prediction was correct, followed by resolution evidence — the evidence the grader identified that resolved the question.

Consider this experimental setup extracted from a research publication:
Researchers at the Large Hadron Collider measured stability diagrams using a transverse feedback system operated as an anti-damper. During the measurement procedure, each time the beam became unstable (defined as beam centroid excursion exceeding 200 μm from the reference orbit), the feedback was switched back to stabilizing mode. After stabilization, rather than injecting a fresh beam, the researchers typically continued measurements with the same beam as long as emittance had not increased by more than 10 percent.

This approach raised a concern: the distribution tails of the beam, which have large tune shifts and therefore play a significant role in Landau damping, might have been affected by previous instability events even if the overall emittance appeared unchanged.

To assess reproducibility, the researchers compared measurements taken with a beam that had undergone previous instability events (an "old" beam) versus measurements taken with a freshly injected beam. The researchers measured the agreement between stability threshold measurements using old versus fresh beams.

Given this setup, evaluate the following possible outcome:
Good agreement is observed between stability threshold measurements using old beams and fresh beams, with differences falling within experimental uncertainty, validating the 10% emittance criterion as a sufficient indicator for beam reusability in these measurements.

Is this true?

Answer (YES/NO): YES